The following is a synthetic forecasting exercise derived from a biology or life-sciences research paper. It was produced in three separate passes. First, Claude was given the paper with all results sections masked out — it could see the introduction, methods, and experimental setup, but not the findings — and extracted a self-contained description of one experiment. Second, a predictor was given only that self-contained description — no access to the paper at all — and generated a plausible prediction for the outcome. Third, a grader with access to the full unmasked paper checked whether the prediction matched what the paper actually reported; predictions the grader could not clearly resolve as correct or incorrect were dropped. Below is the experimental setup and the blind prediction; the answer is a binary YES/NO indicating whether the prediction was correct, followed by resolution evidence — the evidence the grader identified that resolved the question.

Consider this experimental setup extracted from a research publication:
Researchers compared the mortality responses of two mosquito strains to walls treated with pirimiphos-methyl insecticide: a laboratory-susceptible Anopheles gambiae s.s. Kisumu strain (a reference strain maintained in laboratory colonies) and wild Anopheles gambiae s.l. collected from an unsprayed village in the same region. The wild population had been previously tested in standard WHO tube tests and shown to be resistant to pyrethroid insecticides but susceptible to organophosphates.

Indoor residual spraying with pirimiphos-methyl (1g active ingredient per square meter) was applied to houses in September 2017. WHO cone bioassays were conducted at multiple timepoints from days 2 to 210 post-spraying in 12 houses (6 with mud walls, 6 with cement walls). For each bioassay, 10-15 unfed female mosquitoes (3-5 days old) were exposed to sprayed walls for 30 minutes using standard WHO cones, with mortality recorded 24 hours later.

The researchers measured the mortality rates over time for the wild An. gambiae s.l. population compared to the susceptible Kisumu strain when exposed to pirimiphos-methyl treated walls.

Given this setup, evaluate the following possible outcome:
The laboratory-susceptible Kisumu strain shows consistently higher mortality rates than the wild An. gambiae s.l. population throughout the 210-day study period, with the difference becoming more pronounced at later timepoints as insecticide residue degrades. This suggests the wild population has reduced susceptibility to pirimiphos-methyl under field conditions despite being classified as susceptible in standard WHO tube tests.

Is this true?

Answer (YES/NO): NO